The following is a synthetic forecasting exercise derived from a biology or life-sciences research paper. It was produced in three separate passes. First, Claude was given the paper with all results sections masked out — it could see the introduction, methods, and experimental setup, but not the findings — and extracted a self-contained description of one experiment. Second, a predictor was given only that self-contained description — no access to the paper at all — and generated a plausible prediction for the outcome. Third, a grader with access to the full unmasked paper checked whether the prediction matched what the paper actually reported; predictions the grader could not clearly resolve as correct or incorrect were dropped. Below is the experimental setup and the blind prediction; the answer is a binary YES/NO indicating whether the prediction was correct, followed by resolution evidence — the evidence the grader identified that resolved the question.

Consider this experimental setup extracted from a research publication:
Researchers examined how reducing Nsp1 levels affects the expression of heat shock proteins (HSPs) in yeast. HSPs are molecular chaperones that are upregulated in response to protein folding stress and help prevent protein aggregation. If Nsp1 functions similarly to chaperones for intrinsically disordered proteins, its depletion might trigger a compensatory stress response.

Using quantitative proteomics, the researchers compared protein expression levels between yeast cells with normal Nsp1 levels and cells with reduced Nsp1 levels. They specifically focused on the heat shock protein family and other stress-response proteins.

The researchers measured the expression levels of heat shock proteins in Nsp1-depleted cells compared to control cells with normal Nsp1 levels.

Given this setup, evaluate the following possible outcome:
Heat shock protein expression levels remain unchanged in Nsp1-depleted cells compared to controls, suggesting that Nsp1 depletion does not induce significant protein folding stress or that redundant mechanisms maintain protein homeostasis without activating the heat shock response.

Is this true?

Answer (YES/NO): NO